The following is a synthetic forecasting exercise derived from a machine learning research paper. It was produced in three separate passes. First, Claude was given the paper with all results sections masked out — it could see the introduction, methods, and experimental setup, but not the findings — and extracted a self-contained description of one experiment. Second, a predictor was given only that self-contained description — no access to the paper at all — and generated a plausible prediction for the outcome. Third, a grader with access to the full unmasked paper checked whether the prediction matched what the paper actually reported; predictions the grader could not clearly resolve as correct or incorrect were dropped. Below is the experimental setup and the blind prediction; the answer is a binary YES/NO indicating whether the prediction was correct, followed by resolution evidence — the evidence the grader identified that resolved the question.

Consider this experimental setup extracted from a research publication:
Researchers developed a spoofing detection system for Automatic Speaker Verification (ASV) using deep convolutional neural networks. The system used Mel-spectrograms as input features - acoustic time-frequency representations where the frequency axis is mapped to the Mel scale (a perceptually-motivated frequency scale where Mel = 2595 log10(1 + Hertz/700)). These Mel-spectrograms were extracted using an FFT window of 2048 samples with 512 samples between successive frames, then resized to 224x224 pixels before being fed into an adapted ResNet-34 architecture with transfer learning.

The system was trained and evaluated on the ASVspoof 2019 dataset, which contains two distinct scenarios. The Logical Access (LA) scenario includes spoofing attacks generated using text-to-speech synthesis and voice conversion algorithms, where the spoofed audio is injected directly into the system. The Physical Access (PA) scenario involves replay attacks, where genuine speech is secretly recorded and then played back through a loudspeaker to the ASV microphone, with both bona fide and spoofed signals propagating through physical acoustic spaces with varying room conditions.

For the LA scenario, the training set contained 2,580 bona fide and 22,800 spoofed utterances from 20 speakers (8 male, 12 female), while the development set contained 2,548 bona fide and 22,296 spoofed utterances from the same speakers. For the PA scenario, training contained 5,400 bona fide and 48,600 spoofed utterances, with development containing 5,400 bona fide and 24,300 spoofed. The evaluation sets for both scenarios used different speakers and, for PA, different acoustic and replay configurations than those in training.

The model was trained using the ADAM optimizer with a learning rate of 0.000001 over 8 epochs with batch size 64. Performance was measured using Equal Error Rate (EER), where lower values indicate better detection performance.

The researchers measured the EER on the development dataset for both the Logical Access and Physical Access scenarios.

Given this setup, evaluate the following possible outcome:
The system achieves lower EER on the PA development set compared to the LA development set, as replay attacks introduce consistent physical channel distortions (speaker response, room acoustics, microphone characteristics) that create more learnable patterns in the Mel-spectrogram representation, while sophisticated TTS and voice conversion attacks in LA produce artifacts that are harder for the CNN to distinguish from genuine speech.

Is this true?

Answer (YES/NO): NO